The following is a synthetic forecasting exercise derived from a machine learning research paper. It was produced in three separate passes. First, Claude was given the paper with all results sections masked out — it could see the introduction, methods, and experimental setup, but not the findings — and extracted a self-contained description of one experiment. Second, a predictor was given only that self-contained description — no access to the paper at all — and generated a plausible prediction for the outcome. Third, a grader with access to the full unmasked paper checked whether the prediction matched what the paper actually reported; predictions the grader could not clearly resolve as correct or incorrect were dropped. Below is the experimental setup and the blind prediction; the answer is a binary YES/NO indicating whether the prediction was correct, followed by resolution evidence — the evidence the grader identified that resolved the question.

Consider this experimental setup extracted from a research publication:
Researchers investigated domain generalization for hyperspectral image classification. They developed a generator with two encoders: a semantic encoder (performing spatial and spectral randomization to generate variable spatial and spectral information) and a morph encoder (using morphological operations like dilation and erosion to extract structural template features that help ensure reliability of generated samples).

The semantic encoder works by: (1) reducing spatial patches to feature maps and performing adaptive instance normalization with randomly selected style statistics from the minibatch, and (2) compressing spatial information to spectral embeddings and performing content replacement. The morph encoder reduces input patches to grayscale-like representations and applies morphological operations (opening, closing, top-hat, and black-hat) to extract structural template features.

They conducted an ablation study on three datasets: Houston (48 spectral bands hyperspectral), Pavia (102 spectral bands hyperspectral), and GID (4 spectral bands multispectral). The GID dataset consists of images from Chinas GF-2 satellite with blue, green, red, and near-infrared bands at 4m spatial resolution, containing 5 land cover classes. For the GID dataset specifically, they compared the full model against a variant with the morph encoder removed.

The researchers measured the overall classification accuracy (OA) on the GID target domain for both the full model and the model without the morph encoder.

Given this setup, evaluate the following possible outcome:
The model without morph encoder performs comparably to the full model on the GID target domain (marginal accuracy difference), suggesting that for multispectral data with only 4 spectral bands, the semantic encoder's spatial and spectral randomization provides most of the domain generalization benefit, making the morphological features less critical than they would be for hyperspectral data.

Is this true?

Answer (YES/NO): NO